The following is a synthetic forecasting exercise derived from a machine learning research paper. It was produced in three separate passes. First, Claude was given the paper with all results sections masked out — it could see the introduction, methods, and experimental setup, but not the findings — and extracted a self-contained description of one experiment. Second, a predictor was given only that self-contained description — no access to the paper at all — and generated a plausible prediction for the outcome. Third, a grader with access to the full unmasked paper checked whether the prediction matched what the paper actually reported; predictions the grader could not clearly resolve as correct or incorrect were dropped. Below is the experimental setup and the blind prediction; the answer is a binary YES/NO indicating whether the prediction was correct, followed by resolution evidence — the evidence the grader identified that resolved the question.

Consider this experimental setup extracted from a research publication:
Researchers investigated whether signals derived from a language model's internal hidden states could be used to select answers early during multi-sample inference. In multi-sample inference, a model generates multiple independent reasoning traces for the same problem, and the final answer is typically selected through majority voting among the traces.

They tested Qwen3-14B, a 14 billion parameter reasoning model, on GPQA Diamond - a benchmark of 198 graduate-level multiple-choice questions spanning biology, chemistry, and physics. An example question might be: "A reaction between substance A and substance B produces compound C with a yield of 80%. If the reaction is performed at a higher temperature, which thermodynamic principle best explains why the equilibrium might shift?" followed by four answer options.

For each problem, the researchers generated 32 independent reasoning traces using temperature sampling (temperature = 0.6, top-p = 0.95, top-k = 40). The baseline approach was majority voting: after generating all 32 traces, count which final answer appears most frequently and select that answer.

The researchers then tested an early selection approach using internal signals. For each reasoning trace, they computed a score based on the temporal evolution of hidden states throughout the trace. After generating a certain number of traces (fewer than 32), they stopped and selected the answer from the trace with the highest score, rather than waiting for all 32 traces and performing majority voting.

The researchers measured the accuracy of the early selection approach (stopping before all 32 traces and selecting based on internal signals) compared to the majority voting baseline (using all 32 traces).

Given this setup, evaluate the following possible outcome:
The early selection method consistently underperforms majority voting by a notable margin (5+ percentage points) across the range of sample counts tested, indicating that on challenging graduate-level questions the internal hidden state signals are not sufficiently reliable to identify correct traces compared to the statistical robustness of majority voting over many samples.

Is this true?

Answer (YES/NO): NO